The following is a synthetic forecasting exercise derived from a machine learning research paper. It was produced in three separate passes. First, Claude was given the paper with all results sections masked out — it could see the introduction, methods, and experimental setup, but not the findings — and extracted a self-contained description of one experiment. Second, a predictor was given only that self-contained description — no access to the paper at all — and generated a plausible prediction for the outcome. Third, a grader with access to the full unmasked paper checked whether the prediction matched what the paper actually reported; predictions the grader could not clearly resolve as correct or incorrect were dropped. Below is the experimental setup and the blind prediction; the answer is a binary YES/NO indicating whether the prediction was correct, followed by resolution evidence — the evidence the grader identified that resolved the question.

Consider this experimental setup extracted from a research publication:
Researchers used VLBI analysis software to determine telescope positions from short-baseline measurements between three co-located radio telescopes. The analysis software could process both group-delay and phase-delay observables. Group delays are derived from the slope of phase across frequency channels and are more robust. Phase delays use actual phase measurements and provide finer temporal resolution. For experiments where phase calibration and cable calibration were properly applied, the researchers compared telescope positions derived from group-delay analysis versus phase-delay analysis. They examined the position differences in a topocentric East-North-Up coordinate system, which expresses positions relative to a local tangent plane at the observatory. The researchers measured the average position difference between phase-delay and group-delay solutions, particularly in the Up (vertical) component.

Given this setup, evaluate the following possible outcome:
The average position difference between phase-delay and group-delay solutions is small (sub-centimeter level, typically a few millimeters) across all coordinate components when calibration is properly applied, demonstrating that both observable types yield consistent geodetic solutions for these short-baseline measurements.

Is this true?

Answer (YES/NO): NO